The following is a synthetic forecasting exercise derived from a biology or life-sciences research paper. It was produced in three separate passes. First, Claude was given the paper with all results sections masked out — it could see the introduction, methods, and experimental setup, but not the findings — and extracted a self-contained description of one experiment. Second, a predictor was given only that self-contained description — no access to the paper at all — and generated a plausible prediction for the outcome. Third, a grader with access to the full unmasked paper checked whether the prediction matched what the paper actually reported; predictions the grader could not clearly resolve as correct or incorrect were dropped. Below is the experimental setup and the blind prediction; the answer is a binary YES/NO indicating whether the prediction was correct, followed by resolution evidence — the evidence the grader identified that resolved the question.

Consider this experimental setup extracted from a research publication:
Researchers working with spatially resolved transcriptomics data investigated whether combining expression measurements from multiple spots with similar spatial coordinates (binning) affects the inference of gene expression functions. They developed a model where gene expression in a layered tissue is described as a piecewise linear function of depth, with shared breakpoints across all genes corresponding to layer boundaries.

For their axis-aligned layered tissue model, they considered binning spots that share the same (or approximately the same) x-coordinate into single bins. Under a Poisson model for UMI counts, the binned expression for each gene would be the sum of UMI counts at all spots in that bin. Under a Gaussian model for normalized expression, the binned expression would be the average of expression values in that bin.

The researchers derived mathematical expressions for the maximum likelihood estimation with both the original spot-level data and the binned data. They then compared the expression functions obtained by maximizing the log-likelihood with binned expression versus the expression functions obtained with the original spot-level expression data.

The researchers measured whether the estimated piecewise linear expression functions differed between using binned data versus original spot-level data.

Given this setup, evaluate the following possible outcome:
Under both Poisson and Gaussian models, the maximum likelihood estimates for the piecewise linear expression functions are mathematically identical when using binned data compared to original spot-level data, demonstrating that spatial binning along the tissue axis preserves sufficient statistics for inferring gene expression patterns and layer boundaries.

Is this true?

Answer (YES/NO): YES